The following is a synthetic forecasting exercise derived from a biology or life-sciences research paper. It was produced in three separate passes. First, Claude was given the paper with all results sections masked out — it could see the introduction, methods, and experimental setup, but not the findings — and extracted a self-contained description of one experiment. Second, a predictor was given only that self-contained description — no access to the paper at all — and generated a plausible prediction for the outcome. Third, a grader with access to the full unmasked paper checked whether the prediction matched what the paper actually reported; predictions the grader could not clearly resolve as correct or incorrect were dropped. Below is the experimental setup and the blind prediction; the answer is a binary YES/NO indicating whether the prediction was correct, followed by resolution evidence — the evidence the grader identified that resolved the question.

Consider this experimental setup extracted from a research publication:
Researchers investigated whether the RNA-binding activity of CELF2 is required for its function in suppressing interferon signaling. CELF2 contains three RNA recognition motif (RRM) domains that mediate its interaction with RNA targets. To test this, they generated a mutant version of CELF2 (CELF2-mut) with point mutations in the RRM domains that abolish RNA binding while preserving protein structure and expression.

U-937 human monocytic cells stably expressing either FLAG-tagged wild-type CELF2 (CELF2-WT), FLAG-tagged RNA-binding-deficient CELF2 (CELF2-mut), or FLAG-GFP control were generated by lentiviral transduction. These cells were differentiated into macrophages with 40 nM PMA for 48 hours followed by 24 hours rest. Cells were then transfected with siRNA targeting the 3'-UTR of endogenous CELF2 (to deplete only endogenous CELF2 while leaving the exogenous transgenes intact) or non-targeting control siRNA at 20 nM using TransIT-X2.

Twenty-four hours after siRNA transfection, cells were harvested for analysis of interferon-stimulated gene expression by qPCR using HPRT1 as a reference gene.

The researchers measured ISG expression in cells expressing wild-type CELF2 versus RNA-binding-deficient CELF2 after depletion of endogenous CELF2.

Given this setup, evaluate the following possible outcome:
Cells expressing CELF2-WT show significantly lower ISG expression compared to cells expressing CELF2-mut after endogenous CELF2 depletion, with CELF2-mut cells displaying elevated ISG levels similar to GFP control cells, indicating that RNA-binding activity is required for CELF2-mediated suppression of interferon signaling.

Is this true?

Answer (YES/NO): YES